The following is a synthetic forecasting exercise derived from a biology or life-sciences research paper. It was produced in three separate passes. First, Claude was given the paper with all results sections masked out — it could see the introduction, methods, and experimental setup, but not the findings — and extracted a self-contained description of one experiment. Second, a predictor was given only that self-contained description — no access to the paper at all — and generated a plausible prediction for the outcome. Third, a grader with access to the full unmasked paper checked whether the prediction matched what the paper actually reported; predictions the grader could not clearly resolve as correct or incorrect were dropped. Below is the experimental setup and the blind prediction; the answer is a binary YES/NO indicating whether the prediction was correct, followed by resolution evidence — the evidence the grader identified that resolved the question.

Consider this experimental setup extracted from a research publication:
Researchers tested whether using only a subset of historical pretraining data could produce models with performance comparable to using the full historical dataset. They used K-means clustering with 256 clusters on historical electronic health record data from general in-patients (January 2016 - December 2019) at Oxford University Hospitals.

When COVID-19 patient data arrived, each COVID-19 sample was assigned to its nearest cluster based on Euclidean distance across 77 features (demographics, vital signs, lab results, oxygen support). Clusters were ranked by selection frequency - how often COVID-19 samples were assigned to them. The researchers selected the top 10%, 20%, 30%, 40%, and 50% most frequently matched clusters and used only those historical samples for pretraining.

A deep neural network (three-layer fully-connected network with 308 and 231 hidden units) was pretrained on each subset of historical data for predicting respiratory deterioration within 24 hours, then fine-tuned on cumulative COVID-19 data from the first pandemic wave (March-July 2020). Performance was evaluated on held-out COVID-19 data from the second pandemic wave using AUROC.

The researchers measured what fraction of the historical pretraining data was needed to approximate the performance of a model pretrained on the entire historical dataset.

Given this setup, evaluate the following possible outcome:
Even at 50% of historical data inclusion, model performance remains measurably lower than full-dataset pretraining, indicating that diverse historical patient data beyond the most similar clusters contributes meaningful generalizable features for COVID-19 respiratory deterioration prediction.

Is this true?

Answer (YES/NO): NO